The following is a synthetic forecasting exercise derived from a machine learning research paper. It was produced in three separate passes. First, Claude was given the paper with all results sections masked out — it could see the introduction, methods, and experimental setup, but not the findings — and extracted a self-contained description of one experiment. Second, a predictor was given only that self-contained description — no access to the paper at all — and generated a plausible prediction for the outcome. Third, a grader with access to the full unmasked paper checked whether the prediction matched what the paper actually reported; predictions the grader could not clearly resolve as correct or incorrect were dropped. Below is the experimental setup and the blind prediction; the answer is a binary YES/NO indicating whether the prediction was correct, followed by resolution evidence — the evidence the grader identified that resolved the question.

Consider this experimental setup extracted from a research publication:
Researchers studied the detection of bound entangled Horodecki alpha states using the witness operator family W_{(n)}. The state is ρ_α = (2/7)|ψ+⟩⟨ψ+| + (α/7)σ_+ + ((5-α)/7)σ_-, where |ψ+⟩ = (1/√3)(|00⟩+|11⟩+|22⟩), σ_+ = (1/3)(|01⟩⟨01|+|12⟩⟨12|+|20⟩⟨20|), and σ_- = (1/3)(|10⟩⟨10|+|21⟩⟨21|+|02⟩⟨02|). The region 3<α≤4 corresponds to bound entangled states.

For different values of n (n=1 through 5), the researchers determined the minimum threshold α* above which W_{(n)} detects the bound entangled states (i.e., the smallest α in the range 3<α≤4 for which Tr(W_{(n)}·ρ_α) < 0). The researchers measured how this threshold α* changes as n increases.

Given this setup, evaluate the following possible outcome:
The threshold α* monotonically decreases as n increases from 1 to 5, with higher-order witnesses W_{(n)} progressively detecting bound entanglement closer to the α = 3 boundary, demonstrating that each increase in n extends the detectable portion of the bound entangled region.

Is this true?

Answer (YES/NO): YES